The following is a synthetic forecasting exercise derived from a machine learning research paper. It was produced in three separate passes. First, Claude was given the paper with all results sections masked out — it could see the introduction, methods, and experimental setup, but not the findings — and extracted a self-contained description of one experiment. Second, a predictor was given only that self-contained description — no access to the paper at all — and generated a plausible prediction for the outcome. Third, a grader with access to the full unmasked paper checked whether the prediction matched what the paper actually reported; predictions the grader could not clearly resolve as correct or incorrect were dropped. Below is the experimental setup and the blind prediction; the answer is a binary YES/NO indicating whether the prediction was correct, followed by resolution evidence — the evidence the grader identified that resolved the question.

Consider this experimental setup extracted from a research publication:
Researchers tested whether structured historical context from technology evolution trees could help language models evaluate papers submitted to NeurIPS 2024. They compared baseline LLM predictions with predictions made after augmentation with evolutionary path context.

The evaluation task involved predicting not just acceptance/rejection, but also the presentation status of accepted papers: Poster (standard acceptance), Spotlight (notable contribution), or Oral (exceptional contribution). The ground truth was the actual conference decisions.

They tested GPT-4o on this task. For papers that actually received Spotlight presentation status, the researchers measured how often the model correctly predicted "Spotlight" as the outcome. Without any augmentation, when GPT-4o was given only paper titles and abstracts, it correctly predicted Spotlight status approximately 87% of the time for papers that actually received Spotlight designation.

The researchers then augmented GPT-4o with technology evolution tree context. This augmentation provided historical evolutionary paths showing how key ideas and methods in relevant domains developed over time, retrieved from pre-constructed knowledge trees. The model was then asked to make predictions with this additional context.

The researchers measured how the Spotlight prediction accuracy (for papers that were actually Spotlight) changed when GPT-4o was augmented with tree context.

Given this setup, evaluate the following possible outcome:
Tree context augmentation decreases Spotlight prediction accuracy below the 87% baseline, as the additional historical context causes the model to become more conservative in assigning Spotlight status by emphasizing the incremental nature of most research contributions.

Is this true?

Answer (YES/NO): YES